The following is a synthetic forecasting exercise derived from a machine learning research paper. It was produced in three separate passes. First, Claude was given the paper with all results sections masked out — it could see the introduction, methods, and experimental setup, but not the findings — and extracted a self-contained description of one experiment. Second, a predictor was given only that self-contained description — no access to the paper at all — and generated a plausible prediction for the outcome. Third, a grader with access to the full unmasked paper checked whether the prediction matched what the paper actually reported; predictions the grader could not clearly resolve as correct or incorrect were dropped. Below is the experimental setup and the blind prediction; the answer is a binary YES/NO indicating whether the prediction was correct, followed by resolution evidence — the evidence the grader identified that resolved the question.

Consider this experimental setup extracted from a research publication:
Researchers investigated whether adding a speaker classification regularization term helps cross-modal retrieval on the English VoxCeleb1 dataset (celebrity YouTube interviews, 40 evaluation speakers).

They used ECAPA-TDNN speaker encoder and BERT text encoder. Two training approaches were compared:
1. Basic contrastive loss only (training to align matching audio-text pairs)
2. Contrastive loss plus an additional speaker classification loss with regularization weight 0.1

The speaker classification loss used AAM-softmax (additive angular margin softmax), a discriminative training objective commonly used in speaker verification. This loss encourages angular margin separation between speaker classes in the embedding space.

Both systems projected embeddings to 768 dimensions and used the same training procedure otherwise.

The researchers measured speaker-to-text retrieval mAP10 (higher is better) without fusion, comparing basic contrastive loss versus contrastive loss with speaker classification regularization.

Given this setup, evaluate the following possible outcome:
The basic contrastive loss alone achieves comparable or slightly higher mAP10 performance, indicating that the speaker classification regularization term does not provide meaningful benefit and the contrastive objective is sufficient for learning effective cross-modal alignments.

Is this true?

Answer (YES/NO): NO